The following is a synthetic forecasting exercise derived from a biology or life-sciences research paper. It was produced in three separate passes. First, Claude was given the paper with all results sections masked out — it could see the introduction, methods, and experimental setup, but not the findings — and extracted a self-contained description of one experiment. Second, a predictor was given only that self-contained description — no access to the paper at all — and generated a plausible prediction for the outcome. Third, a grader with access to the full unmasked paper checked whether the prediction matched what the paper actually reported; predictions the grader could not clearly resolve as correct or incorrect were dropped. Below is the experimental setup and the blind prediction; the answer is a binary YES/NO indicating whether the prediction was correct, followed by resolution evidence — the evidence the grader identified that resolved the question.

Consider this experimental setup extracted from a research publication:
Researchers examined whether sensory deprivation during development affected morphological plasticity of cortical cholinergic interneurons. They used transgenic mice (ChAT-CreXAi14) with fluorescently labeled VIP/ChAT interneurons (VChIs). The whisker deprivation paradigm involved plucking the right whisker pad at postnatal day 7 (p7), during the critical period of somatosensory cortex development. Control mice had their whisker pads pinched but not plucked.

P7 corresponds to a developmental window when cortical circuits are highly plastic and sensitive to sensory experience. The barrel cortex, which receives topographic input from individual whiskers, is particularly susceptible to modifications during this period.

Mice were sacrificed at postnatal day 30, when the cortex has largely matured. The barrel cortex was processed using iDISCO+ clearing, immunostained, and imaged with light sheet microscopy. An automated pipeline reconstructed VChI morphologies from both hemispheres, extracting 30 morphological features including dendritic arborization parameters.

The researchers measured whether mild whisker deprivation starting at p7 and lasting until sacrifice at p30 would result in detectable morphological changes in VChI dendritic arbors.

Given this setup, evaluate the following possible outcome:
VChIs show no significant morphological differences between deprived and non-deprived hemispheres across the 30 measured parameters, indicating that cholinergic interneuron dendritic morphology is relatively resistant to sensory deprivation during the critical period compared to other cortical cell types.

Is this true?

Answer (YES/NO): NO